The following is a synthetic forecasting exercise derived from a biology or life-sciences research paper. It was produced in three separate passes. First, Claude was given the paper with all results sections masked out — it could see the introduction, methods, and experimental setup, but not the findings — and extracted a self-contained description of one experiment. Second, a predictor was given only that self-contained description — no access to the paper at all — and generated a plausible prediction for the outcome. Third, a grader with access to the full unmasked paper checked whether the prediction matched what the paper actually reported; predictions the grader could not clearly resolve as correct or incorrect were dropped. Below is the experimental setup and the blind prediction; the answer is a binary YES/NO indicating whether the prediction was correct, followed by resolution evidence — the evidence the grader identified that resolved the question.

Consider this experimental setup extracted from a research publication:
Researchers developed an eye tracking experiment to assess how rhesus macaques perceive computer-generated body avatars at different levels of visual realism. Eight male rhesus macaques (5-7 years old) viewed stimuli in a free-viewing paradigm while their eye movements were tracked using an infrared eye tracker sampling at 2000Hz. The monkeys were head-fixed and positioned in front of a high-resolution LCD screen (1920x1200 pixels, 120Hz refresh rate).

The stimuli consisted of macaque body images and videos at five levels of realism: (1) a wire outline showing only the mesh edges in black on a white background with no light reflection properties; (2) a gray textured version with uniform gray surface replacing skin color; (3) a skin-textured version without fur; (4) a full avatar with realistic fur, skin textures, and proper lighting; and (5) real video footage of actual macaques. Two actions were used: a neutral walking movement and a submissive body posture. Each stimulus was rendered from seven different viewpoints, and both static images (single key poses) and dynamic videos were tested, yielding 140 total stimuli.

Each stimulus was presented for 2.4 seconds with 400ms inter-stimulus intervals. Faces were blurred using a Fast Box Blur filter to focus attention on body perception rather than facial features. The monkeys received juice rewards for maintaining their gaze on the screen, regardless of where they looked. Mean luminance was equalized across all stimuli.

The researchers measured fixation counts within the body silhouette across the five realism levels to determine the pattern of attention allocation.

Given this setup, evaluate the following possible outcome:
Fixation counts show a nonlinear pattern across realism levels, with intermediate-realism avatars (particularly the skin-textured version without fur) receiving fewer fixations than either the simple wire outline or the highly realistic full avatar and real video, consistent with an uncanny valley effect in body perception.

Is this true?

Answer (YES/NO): NO